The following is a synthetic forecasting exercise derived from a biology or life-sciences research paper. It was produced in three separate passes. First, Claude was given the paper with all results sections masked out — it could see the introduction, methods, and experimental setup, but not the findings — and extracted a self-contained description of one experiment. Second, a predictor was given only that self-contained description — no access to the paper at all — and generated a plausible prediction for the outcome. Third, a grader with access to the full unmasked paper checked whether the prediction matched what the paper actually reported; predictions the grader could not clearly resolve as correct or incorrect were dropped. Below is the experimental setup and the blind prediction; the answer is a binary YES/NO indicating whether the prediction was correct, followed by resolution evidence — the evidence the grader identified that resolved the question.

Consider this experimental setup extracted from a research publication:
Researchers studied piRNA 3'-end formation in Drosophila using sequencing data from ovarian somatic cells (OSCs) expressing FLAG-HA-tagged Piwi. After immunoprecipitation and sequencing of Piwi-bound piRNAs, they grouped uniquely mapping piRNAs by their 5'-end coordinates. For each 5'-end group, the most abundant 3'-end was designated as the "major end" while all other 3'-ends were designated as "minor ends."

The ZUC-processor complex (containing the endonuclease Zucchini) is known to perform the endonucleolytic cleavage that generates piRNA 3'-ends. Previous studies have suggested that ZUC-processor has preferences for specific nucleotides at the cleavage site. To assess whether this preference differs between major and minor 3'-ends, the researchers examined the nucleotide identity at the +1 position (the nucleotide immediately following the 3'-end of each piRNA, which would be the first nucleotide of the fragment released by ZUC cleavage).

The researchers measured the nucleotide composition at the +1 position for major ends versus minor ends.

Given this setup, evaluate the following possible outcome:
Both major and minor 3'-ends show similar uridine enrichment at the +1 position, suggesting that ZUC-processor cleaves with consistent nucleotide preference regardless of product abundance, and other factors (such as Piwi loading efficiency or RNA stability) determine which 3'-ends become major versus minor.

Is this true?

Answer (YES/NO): NO